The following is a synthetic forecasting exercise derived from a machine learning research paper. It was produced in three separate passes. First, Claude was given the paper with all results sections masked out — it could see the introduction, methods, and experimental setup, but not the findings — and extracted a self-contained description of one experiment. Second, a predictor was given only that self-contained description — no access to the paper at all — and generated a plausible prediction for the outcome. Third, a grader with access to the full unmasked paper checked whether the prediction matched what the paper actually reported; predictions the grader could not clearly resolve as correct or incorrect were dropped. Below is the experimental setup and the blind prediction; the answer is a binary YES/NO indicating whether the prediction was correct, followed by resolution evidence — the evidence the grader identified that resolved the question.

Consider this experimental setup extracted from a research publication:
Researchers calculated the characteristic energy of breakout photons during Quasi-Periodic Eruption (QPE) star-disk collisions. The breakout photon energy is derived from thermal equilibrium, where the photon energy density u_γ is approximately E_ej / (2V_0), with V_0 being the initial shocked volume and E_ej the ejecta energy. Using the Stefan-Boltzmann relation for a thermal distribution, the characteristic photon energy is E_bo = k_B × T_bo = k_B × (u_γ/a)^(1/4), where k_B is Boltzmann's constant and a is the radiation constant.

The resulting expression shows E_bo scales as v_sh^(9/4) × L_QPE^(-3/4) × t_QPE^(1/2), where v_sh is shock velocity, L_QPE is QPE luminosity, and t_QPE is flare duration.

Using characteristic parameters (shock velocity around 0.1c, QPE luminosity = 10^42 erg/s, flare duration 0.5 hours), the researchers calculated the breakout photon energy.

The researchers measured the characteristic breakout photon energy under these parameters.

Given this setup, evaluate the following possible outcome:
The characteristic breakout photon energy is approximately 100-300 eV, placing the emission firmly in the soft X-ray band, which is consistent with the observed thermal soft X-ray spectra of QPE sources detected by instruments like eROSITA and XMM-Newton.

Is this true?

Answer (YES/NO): NO